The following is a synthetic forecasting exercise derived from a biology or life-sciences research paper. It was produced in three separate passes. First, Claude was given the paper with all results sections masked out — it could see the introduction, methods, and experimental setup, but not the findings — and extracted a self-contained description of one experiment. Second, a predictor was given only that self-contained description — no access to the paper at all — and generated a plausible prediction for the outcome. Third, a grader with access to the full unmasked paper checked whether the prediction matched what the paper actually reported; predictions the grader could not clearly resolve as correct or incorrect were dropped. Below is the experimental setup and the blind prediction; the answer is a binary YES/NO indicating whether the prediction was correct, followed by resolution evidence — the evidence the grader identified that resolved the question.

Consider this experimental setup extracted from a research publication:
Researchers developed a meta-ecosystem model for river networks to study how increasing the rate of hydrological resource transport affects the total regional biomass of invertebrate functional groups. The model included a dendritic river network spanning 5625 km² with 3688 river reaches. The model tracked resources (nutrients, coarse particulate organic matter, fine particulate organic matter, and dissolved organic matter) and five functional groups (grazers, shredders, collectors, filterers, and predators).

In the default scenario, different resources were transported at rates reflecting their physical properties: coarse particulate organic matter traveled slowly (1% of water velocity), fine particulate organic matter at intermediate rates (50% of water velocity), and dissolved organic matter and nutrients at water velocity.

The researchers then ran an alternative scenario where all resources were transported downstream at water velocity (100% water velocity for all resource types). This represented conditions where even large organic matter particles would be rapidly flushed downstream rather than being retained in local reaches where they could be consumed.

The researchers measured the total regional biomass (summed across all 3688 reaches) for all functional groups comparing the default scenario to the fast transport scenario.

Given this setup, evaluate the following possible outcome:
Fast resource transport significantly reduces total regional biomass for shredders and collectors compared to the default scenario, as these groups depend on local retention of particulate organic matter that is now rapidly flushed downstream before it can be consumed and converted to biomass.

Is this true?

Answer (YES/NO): YES